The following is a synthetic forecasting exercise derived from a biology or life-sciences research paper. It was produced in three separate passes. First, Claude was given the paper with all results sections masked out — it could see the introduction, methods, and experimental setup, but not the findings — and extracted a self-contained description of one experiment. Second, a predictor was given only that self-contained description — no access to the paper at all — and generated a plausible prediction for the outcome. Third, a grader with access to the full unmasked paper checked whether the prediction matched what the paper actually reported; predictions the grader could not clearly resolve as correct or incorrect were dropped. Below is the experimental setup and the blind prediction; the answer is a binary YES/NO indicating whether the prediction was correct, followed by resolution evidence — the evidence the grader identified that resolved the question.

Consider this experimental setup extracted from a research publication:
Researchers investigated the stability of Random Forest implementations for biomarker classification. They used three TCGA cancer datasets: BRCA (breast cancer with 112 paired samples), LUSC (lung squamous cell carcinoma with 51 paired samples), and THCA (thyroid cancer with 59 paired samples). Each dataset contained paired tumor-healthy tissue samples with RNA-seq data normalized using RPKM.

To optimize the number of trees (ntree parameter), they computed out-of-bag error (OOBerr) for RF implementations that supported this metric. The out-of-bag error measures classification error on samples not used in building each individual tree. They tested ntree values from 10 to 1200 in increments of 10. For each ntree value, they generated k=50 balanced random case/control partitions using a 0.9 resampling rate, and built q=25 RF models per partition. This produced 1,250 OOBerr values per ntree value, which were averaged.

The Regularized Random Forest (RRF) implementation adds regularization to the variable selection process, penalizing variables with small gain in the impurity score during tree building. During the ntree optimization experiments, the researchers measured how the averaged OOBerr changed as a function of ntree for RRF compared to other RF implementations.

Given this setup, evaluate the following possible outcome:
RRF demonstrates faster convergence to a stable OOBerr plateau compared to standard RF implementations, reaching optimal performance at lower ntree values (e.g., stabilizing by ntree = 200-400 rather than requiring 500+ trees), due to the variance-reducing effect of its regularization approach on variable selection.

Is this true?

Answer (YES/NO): NO